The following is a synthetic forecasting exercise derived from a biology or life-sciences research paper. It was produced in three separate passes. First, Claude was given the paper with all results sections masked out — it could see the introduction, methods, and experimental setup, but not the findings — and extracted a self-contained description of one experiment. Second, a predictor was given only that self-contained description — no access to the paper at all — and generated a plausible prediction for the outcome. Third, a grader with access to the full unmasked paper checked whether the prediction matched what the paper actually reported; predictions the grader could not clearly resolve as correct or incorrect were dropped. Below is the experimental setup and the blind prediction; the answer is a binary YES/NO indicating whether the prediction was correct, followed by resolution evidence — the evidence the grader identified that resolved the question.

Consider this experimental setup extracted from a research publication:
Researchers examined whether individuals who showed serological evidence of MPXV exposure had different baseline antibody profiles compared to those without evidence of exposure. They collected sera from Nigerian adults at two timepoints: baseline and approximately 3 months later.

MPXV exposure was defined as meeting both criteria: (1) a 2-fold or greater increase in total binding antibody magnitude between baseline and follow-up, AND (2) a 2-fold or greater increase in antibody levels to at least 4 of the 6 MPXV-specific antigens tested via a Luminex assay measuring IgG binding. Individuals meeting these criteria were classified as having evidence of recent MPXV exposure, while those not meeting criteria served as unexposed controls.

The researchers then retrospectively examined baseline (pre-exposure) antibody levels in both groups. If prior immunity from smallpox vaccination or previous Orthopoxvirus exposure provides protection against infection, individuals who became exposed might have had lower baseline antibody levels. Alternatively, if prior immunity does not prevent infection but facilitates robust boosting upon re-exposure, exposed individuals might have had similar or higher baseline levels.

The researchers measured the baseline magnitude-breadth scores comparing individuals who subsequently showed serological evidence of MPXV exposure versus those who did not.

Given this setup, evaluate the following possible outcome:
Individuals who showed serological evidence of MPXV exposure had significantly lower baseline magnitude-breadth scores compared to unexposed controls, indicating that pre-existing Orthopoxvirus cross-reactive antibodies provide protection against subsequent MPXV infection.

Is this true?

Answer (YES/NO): YES